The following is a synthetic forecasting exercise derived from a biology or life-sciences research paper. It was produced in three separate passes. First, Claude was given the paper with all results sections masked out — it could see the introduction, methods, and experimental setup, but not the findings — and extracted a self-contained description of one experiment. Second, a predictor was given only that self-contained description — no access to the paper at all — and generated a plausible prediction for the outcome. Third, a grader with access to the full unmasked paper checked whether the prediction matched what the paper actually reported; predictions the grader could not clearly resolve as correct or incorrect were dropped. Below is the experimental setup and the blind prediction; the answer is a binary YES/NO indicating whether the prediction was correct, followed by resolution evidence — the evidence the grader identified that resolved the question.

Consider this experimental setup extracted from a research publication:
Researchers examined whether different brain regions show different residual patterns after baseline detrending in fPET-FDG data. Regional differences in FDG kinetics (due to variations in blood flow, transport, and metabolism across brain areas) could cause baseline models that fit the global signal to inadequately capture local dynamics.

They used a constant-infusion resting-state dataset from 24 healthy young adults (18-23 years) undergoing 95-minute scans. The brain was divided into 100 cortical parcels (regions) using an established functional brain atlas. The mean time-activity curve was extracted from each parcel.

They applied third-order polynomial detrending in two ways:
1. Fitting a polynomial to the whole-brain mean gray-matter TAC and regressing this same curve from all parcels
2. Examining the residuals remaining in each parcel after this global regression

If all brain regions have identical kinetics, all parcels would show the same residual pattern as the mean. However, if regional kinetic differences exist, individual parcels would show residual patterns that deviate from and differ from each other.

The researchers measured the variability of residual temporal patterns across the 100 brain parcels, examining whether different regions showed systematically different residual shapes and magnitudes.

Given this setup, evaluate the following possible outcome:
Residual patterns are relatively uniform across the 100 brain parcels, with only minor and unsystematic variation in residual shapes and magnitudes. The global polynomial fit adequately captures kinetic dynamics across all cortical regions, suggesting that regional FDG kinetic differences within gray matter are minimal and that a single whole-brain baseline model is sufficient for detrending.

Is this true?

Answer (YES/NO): NO